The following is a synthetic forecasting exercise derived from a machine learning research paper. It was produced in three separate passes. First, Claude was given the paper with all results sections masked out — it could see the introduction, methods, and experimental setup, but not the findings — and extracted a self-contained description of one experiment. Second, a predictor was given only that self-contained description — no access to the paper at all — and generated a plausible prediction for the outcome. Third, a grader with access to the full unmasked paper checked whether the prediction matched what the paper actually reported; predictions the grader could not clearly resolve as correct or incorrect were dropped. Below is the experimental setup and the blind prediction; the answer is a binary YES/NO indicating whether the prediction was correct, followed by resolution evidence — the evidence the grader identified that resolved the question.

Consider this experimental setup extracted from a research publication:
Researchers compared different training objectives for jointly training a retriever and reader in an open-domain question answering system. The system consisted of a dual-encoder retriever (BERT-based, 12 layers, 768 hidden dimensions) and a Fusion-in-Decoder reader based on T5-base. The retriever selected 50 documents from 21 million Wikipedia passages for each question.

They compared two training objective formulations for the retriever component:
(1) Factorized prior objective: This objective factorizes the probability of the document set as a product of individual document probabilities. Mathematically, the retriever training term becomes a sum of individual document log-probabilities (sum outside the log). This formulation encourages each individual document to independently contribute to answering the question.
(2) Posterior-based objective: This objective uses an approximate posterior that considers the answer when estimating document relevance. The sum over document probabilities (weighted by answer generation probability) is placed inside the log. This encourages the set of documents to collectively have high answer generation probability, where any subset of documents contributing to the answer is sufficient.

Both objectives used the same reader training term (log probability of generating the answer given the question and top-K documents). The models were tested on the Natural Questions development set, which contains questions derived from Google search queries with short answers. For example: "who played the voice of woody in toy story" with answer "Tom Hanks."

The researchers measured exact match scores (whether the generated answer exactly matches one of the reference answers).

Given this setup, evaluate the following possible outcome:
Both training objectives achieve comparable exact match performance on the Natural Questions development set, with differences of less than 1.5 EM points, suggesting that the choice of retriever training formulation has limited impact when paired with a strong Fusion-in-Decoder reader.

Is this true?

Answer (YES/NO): NO